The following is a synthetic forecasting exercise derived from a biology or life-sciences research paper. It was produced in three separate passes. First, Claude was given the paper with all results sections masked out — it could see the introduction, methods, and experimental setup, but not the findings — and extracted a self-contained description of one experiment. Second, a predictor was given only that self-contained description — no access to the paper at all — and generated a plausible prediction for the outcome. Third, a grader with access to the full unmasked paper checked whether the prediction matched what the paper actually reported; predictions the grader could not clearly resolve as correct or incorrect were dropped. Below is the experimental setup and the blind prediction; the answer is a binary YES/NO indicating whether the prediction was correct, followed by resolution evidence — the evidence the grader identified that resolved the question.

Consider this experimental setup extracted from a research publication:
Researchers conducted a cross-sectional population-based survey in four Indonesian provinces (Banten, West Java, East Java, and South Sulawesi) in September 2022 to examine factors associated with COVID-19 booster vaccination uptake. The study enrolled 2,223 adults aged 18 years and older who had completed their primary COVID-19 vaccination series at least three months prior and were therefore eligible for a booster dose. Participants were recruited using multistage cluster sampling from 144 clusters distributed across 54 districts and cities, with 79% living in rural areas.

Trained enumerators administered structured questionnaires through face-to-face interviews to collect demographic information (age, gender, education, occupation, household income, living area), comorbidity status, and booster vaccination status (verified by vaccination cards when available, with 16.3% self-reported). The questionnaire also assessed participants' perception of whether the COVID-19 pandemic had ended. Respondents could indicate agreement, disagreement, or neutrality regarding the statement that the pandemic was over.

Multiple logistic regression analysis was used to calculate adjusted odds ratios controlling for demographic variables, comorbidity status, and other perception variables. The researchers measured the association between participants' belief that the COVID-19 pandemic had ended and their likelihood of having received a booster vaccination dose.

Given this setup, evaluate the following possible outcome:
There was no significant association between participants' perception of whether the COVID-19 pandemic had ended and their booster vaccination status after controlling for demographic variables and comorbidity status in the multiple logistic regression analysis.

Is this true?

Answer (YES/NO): NO